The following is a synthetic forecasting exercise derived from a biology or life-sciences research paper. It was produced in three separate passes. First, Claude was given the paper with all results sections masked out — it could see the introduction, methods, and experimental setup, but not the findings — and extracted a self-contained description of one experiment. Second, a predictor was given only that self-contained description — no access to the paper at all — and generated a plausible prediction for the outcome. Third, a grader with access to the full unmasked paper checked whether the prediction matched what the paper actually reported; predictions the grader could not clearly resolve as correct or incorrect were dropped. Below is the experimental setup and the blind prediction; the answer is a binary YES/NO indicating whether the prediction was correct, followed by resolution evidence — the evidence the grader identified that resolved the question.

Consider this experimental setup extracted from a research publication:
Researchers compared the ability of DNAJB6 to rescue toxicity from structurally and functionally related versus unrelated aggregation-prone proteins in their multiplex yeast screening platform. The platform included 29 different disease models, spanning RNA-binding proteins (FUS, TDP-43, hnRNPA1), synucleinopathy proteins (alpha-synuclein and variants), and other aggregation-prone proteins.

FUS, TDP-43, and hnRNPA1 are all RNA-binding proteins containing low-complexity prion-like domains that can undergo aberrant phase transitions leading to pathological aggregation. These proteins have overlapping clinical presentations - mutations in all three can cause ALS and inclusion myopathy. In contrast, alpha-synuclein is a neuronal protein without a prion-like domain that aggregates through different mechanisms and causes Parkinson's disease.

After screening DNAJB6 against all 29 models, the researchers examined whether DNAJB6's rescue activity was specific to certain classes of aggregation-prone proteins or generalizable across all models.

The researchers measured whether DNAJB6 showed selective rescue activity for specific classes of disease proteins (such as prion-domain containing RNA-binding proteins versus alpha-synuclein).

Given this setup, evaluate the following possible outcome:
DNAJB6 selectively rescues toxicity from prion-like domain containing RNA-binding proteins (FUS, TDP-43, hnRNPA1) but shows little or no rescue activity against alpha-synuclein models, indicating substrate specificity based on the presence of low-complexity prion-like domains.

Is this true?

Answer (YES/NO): YES